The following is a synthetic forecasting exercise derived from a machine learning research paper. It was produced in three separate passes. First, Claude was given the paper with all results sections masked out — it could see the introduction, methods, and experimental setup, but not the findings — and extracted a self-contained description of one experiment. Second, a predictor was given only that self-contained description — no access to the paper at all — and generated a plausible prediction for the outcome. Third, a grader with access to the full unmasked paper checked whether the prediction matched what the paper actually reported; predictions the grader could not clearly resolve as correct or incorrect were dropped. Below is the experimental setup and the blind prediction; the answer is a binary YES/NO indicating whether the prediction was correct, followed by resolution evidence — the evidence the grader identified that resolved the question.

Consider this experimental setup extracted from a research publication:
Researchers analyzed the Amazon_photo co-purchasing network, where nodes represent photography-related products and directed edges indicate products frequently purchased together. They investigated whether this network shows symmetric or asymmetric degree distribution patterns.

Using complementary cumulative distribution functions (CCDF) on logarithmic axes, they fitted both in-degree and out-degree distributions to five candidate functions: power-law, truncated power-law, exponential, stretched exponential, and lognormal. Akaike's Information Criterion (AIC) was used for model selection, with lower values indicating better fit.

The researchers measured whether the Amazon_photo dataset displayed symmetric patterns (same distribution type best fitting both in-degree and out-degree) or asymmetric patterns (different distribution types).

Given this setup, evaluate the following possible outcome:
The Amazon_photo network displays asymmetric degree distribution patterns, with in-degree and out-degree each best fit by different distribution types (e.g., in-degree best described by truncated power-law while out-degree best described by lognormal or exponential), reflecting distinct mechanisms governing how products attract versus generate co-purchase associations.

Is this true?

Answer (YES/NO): NO